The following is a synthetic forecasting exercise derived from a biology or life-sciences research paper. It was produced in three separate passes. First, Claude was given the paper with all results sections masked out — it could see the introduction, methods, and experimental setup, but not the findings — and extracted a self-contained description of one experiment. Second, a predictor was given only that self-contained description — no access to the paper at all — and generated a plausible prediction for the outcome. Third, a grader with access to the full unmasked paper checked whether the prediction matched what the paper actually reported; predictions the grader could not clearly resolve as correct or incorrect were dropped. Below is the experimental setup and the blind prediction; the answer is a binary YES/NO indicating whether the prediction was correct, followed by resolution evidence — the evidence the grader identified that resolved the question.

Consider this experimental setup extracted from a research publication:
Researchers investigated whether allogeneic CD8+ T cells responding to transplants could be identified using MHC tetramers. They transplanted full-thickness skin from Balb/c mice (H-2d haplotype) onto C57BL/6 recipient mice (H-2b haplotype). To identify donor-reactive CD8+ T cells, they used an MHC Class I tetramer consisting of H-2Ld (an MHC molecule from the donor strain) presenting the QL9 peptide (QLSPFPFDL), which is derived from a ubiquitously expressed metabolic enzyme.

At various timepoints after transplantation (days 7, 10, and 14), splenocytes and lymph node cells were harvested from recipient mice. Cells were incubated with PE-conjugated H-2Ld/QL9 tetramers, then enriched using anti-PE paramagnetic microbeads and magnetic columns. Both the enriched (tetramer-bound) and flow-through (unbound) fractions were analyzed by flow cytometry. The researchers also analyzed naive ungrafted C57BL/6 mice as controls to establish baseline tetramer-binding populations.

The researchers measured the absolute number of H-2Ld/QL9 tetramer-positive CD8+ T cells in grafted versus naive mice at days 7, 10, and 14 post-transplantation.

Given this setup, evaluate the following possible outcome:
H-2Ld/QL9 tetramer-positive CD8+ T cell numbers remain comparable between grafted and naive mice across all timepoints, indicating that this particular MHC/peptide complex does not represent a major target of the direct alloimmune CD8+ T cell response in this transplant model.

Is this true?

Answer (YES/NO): NO